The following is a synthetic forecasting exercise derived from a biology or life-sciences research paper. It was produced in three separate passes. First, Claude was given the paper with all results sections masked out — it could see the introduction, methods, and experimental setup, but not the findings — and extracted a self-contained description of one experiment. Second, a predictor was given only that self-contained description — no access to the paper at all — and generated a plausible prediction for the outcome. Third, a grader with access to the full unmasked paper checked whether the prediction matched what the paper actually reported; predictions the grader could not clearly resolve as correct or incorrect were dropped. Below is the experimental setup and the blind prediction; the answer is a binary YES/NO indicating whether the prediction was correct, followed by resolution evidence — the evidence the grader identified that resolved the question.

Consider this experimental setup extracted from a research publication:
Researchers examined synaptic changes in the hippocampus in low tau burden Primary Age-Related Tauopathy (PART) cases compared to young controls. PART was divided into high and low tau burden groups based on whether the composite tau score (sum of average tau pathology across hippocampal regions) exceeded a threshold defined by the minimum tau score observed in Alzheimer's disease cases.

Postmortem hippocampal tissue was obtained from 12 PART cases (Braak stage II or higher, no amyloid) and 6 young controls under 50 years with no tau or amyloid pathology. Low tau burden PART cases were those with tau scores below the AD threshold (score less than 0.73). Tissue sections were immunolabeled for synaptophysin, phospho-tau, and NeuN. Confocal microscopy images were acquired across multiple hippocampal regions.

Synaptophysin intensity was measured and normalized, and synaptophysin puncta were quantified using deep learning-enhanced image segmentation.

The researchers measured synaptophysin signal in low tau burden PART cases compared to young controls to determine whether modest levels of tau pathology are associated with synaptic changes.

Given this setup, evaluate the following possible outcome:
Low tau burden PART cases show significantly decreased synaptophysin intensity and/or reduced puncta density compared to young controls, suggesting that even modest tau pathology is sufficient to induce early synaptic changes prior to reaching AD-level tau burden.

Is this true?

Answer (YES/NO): NO